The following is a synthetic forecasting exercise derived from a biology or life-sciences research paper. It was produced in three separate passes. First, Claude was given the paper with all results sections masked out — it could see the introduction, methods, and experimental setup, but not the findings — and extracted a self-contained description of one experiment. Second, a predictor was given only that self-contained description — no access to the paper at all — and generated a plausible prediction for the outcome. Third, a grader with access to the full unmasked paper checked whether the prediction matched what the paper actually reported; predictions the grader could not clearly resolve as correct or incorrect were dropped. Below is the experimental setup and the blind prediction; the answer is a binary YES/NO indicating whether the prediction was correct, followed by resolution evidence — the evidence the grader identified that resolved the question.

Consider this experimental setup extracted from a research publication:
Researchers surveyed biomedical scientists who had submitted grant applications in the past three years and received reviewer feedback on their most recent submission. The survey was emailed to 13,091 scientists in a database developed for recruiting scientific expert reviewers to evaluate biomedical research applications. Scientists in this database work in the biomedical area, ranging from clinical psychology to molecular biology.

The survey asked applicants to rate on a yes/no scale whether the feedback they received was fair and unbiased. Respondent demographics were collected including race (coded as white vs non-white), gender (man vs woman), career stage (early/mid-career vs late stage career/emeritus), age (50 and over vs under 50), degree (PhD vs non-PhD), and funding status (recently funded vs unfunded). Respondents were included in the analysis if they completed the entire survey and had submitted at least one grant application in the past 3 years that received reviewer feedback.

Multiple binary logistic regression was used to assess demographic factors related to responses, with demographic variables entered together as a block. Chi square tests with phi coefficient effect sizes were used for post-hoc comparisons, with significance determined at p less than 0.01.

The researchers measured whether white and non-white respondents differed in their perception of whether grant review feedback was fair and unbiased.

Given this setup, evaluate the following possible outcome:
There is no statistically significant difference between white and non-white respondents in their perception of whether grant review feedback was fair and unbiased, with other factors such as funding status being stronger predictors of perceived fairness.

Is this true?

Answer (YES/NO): NO